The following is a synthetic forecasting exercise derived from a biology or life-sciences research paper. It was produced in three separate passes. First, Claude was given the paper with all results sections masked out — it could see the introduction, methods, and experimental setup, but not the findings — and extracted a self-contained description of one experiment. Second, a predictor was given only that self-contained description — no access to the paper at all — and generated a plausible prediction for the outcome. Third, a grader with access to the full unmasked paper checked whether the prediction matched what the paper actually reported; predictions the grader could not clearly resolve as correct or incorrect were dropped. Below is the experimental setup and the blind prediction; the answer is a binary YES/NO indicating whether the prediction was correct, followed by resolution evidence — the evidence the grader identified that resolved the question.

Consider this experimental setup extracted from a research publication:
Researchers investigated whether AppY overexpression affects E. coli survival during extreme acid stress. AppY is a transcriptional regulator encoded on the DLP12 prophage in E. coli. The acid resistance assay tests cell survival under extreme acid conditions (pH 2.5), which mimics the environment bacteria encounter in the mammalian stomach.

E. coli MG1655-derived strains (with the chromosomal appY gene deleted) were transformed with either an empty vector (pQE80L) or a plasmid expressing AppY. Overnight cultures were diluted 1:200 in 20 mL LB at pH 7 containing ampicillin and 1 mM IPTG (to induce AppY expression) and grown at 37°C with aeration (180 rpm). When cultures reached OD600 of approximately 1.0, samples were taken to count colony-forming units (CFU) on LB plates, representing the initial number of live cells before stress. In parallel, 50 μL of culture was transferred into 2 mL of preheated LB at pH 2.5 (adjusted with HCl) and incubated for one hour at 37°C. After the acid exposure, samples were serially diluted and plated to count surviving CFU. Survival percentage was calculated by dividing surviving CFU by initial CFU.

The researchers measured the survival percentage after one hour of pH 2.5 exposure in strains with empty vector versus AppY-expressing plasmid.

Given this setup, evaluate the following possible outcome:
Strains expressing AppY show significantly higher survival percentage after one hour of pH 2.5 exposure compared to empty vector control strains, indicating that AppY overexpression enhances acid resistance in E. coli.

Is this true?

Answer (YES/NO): YES